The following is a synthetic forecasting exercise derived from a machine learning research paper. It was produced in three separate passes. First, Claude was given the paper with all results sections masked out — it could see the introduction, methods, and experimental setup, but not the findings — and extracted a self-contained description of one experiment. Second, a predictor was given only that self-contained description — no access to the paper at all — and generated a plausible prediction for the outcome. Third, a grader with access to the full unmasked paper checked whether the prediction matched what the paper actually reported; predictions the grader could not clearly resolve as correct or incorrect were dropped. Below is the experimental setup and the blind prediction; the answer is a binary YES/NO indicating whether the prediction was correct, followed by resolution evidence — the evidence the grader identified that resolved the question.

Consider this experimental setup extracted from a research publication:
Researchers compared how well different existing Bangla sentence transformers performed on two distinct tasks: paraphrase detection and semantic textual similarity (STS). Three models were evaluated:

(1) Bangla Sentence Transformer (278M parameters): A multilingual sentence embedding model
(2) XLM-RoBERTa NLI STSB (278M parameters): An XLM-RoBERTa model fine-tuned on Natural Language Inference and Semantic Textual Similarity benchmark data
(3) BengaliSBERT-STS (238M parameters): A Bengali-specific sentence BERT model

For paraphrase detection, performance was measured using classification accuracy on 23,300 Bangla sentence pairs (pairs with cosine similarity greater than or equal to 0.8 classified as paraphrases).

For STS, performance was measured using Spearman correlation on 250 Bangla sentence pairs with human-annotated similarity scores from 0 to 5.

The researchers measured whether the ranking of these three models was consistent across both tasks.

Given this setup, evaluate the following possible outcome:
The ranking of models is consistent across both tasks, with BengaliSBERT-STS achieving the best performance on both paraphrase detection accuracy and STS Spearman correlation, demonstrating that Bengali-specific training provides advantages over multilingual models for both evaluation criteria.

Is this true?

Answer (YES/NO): NO